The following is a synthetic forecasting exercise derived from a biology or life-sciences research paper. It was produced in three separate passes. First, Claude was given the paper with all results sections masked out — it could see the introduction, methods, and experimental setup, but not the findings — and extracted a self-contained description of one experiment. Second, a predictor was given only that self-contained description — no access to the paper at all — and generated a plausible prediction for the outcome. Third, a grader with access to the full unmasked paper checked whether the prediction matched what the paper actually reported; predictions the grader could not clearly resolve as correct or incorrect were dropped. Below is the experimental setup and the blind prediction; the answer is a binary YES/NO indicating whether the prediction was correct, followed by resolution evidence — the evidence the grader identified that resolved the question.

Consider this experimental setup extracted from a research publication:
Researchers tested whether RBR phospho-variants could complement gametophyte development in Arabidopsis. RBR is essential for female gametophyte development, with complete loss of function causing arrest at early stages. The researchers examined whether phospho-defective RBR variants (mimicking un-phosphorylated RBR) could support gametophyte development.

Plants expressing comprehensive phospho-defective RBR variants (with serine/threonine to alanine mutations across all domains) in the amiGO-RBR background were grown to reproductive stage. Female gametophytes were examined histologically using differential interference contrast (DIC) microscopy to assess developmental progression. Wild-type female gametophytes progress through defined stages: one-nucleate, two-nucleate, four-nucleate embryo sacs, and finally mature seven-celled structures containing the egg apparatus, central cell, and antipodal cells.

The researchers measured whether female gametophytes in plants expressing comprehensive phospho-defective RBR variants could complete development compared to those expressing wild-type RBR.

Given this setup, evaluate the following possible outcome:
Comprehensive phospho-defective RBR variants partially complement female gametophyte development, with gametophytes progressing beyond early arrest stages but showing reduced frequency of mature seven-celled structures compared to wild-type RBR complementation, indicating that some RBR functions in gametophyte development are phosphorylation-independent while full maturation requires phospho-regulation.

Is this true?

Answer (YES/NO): NO